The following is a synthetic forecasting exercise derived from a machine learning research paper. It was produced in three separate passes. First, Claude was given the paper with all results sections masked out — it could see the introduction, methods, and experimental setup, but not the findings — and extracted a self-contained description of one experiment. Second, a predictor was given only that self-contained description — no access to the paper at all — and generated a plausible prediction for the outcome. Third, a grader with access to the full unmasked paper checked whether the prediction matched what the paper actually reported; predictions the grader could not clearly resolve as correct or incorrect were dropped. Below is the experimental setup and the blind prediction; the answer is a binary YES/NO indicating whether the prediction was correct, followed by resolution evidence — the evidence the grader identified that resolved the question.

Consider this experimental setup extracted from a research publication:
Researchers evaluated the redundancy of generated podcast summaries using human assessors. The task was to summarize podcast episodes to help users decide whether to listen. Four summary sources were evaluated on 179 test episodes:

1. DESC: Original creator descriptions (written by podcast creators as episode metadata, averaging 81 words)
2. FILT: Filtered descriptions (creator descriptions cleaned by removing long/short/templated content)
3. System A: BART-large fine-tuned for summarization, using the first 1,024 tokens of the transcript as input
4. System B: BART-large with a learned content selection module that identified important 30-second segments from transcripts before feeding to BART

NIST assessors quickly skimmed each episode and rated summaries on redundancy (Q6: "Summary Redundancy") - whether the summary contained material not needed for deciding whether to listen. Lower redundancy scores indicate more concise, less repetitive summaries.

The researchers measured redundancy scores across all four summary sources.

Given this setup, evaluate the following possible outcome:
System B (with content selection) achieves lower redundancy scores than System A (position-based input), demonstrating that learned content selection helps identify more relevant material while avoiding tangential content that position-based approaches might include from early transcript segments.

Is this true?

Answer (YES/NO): YES